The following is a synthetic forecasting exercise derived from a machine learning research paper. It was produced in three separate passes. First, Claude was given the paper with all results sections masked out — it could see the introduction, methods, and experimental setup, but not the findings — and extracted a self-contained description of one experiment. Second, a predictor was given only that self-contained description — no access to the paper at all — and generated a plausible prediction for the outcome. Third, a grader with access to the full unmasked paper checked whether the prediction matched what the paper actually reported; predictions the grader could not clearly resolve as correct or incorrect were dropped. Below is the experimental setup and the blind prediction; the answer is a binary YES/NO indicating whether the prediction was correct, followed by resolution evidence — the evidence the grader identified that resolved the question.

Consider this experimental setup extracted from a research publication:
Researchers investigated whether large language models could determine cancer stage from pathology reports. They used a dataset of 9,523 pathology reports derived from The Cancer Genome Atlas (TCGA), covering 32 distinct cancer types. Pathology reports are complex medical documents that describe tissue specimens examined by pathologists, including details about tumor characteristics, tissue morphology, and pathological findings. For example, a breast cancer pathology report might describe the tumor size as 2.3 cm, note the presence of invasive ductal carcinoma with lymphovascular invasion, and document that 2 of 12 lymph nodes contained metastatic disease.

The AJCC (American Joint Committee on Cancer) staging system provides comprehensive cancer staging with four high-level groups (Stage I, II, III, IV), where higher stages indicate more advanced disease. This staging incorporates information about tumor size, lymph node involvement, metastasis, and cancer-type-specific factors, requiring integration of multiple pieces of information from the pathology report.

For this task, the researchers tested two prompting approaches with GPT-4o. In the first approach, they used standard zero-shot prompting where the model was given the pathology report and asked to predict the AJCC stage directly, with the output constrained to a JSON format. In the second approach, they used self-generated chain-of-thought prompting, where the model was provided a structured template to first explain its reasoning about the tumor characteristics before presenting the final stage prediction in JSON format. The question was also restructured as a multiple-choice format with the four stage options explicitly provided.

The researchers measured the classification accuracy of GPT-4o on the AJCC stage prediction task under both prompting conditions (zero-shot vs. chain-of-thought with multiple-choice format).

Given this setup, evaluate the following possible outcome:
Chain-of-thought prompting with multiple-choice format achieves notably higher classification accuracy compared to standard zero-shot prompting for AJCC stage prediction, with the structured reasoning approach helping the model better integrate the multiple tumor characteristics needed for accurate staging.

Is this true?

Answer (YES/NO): YES